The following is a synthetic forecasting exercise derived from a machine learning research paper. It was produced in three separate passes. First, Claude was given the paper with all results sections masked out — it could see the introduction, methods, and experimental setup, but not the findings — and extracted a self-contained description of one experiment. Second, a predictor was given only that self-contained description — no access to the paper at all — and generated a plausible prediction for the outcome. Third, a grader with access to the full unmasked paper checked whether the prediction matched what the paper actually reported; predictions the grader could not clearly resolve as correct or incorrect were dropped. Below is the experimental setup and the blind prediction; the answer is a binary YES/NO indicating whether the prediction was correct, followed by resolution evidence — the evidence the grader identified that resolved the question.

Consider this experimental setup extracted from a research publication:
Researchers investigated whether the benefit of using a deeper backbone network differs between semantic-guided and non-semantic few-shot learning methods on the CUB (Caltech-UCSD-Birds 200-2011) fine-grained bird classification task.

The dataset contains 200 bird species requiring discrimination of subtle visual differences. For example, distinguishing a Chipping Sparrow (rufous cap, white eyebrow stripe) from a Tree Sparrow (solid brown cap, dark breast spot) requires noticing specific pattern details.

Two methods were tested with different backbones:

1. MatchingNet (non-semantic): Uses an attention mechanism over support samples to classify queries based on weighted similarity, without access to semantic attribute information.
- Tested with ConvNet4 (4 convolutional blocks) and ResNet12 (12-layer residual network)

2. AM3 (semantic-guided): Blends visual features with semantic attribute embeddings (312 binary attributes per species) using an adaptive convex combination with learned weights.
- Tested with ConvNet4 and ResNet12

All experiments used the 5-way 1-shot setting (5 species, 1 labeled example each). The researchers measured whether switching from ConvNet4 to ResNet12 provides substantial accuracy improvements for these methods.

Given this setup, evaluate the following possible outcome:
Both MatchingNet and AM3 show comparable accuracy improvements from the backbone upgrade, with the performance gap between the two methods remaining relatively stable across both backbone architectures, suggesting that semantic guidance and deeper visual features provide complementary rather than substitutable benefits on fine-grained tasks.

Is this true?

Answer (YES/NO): NO